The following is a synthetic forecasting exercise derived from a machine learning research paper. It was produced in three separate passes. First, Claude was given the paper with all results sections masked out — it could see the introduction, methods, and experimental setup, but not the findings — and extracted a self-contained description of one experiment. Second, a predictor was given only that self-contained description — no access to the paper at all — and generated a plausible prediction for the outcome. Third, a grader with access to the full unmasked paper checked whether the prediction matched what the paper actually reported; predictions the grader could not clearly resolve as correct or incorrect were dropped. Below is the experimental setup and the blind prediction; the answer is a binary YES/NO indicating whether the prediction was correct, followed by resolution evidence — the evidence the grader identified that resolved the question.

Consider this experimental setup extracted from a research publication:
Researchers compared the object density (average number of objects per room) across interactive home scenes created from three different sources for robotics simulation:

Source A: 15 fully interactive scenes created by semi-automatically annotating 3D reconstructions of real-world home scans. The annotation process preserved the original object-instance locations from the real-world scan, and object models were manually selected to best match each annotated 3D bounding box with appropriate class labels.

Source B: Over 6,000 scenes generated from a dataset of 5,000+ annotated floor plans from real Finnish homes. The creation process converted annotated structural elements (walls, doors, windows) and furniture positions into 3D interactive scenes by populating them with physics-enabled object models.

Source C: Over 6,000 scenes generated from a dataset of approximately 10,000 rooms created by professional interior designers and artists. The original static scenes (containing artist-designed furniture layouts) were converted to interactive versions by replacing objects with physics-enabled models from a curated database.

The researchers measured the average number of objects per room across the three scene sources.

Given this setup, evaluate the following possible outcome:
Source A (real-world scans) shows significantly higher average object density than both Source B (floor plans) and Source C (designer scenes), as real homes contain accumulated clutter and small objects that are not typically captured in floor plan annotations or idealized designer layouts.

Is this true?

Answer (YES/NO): YES